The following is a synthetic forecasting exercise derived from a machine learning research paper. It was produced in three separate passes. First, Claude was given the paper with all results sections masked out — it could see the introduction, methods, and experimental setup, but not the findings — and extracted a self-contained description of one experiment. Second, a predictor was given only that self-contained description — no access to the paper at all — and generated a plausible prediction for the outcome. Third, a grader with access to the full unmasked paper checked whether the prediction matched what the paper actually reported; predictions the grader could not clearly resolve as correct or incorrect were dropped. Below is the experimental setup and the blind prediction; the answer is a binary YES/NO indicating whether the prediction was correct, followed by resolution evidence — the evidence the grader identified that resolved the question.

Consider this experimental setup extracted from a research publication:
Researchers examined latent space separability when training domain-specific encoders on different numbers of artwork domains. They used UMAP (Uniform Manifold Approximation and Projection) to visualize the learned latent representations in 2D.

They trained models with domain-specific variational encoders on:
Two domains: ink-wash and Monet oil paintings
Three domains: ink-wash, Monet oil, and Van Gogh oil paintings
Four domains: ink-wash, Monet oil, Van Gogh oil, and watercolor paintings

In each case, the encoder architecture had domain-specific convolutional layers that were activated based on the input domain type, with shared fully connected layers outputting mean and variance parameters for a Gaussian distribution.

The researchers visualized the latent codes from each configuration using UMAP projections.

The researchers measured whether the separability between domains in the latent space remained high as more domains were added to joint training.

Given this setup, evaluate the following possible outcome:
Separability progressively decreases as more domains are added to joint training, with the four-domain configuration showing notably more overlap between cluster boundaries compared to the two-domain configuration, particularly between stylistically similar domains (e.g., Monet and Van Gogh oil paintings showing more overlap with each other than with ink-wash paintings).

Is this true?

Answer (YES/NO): NO